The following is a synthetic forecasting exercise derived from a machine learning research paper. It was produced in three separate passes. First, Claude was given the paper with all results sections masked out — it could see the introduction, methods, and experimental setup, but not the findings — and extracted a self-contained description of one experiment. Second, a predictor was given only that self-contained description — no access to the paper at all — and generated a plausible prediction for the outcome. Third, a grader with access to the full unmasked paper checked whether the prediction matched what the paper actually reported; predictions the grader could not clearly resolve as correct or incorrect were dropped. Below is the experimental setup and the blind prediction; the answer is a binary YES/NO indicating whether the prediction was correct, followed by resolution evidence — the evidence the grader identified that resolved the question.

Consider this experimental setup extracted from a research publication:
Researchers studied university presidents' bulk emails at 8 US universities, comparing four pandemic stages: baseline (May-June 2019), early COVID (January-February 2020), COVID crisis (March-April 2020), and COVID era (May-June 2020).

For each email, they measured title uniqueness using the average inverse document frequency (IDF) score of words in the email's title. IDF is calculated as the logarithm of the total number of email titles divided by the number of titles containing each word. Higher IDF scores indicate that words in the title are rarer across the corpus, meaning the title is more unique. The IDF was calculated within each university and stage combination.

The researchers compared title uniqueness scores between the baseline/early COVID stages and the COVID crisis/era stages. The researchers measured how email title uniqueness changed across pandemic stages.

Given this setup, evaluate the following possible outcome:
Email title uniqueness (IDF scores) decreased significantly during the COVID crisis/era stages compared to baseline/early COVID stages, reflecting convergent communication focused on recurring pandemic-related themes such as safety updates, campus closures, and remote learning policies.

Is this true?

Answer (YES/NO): NO